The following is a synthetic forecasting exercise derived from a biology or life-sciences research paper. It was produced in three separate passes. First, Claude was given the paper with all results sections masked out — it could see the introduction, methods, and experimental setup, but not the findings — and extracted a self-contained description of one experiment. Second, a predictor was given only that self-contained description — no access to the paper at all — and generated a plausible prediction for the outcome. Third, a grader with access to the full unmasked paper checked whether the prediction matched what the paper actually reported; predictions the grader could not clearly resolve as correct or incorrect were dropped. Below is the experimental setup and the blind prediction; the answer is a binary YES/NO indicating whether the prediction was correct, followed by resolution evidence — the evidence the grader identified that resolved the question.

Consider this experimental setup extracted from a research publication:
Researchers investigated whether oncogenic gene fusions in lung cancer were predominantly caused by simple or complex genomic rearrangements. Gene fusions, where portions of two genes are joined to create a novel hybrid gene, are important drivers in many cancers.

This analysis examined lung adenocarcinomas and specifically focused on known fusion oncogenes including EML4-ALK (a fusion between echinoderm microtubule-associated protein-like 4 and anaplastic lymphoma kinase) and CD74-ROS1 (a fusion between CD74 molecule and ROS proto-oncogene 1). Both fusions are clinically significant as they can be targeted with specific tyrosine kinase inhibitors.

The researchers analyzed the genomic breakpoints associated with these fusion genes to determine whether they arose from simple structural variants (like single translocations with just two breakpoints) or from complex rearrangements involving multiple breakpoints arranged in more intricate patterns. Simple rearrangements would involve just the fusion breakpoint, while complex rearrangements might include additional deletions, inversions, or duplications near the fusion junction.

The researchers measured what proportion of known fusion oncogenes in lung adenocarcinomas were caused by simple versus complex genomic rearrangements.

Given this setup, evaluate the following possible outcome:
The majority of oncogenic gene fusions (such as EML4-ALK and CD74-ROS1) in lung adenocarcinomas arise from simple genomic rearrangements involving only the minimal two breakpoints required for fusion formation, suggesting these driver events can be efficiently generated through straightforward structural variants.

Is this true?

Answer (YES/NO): NO